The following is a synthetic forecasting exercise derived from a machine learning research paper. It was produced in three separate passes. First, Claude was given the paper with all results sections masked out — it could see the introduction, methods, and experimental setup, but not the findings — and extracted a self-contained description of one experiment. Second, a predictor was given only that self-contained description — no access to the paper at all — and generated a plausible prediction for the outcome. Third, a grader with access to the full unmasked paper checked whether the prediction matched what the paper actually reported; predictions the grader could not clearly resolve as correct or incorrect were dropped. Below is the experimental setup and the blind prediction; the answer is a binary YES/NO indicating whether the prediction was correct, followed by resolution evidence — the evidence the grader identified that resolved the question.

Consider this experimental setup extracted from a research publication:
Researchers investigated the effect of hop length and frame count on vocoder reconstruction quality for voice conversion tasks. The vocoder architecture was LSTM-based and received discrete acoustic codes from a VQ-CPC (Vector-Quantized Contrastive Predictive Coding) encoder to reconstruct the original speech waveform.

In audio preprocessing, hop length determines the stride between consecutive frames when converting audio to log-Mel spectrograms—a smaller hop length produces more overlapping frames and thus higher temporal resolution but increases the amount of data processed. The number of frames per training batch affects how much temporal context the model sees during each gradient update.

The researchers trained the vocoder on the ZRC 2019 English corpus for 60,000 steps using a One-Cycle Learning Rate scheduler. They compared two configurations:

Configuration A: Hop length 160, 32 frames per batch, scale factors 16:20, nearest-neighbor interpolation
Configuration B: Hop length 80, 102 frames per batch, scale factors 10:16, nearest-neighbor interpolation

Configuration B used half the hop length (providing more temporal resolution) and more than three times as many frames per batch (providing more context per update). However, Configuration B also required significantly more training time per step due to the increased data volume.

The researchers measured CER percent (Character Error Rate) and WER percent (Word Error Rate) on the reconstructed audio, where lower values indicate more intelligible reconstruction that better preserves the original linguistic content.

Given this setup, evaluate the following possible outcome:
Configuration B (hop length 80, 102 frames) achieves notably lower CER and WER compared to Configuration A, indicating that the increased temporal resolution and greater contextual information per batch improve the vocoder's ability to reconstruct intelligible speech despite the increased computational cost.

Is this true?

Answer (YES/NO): YES